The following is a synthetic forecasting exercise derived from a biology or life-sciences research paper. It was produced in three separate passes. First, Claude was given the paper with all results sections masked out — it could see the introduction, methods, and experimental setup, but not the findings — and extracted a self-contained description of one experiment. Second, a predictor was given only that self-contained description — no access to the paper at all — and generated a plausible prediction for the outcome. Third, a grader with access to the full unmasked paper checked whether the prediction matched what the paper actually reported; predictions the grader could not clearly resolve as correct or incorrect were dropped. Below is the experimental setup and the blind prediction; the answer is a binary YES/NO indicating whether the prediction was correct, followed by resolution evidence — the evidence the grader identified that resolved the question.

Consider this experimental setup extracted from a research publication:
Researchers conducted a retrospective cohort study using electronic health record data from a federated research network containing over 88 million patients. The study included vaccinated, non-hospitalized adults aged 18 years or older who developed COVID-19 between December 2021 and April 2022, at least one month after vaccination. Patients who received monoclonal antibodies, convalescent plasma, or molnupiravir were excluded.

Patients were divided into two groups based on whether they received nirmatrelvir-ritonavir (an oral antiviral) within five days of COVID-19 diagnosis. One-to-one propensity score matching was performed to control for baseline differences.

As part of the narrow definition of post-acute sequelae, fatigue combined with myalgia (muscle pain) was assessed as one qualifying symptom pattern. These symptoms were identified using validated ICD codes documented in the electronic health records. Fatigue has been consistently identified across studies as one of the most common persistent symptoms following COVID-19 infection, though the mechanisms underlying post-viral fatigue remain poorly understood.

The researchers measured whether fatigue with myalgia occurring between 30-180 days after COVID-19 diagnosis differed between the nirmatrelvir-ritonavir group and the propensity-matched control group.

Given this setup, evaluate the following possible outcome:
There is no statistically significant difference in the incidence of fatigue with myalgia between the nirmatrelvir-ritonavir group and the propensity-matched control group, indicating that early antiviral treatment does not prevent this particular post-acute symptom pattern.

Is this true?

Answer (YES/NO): YES